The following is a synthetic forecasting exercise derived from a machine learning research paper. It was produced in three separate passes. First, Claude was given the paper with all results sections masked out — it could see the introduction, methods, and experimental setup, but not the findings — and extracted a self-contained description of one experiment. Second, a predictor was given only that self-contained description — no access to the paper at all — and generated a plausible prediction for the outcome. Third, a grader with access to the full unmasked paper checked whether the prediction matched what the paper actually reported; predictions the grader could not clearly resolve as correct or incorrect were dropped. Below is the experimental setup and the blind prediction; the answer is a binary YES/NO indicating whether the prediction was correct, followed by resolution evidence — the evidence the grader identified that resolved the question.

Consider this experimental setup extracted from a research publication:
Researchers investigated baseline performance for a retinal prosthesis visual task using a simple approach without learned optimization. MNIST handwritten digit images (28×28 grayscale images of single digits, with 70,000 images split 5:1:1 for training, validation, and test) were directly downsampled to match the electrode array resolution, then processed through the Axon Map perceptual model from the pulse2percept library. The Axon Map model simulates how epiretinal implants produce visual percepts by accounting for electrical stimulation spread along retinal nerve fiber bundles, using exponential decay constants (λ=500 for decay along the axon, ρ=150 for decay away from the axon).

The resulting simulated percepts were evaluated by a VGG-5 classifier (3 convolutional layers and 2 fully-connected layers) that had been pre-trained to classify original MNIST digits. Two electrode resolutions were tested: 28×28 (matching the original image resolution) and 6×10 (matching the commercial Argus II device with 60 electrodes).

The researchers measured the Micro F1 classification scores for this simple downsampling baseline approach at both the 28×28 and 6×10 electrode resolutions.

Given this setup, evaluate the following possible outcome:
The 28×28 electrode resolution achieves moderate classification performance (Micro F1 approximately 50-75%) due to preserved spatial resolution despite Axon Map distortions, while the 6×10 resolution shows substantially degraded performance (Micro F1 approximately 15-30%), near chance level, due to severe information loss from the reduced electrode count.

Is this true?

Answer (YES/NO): NO